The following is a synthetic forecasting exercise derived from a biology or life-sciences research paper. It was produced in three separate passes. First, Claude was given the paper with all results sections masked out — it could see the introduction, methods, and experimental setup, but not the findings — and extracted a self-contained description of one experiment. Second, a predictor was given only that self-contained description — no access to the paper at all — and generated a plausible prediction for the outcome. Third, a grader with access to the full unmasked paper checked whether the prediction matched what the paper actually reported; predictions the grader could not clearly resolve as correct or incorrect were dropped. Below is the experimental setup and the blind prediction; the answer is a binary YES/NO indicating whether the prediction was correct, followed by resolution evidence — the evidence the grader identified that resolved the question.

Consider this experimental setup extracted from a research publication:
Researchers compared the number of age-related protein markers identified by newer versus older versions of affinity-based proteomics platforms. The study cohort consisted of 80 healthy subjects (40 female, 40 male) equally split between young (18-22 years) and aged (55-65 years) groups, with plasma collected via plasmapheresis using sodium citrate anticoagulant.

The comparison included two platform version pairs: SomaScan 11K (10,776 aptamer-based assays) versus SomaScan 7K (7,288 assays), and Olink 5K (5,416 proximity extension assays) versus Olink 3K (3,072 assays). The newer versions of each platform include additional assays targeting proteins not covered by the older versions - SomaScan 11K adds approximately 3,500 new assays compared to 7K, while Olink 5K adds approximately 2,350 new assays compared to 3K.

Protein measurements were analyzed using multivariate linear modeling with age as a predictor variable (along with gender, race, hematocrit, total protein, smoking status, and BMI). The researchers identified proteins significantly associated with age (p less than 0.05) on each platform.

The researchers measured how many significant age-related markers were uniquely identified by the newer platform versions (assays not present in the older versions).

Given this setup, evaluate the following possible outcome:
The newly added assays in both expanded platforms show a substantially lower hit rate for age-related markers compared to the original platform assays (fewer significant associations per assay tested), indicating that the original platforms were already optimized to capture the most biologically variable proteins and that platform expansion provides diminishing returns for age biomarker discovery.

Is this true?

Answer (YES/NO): NO